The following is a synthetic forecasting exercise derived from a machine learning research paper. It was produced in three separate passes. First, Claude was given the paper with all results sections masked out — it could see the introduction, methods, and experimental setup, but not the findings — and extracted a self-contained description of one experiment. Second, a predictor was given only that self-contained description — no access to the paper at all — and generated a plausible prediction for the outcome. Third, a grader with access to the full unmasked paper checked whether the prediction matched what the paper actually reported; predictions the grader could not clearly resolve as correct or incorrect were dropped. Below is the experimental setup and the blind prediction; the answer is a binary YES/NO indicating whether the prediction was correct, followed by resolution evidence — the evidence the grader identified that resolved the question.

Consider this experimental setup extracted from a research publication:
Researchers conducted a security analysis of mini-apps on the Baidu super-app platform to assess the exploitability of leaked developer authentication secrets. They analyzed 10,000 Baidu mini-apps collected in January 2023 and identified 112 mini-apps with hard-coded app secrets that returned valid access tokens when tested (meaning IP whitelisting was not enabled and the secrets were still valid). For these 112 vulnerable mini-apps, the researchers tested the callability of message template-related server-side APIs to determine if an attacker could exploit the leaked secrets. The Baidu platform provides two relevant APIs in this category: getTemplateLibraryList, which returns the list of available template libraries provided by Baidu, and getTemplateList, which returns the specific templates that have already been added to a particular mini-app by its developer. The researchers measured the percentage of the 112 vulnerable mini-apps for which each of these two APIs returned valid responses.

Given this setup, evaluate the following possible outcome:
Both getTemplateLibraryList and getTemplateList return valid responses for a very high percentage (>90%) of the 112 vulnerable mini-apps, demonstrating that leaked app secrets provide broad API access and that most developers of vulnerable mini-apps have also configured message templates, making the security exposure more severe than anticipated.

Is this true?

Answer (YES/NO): NO